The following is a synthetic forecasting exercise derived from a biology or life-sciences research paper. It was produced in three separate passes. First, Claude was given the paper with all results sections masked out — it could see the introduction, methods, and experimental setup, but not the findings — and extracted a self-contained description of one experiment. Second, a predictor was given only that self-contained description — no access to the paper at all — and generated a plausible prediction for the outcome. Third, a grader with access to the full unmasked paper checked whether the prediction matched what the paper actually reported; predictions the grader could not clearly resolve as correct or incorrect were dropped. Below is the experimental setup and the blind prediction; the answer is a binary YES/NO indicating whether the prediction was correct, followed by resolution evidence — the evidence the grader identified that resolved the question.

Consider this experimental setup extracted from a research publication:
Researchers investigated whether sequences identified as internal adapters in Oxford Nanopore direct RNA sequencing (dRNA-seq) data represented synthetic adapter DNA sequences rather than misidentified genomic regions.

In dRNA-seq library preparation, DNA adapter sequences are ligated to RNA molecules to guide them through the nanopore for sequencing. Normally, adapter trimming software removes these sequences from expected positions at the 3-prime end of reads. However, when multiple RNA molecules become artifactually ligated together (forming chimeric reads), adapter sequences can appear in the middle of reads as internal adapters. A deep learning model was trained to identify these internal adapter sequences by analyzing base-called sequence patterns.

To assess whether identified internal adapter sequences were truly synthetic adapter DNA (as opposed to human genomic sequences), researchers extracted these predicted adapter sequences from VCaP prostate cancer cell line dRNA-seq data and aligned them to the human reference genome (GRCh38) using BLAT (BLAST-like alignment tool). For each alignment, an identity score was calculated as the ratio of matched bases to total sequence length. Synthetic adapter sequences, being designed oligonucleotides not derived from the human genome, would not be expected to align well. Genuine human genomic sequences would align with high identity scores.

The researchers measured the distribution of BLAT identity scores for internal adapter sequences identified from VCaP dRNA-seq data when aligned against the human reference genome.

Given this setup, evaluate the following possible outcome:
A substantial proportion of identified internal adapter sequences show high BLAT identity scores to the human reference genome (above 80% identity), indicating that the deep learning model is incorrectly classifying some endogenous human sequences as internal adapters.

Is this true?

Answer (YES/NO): NO